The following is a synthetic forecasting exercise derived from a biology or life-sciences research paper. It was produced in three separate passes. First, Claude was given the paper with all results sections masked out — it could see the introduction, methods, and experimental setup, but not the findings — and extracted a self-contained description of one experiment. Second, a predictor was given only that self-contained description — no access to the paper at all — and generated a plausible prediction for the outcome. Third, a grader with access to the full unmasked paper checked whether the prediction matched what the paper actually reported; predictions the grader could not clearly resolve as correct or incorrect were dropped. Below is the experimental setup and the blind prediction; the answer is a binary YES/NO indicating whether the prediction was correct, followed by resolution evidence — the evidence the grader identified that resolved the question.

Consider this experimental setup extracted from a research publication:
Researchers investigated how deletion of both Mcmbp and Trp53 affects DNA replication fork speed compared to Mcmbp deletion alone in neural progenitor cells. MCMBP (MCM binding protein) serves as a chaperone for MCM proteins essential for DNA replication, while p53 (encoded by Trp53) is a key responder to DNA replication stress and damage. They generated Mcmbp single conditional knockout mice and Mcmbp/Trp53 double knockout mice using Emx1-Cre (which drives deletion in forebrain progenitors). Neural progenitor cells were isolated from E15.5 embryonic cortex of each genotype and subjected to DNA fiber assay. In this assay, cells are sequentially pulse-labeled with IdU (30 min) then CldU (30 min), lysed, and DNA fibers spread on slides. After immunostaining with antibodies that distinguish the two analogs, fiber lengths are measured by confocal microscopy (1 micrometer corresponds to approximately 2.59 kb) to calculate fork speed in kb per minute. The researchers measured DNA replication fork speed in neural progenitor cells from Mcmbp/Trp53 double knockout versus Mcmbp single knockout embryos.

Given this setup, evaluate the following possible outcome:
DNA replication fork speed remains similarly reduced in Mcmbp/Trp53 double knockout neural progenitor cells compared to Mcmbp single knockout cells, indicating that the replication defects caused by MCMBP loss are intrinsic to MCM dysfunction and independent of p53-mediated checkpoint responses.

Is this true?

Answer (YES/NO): NO